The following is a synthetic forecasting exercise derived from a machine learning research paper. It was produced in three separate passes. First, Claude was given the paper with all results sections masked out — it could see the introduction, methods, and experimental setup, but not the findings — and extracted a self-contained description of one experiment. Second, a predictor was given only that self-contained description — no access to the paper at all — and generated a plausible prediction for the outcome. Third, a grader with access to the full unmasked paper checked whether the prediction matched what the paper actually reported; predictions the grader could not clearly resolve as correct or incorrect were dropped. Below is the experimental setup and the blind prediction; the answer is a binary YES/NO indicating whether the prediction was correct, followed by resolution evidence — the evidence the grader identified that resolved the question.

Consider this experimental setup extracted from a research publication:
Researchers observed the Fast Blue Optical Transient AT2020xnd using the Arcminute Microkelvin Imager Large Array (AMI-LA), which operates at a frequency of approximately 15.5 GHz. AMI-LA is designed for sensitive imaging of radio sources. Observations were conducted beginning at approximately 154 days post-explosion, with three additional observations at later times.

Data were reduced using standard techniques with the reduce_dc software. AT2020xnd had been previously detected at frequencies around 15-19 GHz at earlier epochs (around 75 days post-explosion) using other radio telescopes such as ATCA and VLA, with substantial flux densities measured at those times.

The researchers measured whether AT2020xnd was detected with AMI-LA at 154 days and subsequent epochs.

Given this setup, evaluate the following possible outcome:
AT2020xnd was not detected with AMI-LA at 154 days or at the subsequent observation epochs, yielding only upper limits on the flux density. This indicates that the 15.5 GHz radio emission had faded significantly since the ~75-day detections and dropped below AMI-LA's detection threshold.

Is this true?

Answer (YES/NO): YES